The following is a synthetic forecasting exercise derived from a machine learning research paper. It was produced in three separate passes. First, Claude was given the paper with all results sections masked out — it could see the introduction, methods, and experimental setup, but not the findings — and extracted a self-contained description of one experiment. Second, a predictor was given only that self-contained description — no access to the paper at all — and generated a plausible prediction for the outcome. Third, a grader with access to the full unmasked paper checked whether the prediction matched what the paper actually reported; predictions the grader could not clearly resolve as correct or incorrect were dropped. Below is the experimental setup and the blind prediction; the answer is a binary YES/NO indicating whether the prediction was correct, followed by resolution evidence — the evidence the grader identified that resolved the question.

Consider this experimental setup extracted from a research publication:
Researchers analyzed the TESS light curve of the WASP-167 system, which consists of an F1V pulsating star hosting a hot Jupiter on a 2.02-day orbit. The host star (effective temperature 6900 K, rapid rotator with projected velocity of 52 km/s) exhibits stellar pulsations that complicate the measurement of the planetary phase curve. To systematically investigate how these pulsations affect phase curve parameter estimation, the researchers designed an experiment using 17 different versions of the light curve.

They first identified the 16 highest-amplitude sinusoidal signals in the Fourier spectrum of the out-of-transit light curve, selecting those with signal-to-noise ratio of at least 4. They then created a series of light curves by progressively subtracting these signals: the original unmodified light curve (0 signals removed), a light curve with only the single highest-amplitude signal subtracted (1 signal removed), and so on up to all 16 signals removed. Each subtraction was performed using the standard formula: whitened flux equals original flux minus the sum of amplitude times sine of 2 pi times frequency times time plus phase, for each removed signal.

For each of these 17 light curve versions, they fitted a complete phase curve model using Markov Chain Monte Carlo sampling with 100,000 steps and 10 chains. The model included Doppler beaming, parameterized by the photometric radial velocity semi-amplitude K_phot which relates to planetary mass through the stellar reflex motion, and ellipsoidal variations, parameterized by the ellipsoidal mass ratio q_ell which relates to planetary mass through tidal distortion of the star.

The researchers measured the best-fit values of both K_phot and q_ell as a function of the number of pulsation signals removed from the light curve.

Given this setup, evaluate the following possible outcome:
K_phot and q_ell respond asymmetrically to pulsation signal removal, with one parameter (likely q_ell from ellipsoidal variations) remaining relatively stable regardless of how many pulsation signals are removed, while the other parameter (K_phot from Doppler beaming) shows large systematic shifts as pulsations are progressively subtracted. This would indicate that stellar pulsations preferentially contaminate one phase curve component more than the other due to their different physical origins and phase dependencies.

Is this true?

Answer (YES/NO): NO